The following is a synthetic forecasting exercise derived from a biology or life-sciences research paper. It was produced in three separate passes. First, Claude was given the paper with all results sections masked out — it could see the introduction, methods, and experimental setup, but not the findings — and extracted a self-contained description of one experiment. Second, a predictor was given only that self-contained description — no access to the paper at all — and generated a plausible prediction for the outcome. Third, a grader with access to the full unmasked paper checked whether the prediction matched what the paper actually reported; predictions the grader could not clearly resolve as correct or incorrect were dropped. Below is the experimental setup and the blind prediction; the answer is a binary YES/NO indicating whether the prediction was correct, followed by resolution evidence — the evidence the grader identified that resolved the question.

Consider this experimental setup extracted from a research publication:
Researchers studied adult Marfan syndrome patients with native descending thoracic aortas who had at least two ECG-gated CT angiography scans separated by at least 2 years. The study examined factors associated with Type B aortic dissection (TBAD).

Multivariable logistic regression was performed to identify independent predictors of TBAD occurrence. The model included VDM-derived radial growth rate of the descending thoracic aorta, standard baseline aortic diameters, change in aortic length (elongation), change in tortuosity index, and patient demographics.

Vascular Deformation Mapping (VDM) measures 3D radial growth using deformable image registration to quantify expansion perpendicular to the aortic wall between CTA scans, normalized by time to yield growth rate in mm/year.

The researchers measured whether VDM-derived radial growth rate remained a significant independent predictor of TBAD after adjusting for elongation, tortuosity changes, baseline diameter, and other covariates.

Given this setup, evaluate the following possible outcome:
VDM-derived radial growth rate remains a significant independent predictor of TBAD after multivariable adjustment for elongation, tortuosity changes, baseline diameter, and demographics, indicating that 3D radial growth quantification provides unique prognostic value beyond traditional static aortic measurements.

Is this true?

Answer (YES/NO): YES